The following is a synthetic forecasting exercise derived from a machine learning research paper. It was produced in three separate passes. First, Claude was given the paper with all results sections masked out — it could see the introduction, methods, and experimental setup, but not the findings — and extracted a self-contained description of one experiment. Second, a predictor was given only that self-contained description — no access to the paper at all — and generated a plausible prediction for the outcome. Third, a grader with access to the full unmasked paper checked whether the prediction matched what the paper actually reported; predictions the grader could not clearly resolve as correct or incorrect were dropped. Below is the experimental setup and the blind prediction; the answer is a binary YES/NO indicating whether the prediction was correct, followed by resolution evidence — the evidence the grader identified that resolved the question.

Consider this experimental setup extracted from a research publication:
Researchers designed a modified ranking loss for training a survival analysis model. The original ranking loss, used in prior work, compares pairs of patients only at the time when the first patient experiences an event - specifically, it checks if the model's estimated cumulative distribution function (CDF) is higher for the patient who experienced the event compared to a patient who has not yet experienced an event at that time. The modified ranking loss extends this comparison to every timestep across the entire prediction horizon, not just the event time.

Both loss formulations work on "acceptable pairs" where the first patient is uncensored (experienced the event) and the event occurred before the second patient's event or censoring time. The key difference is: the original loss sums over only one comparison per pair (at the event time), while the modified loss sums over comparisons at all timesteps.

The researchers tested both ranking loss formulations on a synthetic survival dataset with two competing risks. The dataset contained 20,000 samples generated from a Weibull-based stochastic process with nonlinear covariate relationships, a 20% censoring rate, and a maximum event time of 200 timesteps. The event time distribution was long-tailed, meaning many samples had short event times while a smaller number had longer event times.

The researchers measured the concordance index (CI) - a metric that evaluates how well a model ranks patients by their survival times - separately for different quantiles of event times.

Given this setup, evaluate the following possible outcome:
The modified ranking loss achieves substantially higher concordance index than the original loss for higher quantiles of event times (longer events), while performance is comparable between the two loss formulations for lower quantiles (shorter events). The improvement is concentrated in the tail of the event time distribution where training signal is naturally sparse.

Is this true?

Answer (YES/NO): NO